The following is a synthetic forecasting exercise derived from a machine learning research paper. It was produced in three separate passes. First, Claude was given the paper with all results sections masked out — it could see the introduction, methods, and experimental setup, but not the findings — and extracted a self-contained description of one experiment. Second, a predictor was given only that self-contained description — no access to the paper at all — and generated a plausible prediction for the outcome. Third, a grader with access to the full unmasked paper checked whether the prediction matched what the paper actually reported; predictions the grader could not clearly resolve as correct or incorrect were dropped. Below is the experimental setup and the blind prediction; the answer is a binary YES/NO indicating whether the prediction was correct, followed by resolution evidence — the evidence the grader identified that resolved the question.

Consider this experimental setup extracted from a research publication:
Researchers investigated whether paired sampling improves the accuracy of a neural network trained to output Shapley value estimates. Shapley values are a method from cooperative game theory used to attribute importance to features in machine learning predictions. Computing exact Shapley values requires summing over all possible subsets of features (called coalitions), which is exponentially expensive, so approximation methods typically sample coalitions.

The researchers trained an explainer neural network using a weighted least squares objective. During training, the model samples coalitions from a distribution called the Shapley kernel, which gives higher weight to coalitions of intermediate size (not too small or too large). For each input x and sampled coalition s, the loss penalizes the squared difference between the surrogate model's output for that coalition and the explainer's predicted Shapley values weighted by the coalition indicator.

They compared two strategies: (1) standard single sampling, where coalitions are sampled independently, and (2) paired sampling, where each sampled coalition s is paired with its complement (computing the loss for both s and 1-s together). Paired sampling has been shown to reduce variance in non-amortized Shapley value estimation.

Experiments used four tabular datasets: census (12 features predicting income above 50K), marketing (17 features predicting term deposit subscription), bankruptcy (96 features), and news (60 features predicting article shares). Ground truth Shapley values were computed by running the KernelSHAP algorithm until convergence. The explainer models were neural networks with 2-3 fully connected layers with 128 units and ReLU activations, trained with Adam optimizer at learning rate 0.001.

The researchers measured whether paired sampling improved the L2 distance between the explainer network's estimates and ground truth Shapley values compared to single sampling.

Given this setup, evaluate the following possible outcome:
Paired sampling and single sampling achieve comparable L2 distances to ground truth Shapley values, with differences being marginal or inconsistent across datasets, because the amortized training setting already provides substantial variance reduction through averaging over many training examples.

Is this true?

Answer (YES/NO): NO